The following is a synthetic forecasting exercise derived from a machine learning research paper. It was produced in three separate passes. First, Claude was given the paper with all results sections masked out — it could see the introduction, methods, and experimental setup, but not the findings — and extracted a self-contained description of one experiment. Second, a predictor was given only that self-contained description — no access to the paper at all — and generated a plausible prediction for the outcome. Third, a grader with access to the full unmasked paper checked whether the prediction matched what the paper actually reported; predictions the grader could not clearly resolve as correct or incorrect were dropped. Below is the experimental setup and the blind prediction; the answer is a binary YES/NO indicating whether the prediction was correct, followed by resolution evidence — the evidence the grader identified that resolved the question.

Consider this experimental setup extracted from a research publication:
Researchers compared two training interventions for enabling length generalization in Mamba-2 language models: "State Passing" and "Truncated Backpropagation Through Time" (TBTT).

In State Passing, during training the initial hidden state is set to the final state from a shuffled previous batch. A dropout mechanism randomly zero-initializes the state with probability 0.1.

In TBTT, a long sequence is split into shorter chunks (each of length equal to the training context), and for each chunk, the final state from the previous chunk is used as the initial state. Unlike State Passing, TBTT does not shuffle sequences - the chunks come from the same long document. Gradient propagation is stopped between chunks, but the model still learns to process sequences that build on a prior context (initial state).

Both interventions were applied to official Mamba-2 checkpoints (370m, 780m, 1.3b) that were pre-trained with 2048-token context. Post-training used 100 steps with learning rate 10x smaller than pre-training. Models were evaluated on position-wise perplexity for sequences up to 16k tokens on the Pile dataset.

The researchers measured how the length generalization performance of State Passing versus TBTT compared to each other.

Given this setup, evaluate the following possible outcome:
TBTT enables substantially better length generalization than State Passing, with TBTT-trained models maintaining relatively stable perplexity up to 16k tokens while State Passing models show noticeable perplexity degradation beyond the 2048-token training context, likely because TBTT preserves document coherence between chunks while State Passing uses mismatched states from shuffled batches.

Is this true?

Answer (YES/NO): NO